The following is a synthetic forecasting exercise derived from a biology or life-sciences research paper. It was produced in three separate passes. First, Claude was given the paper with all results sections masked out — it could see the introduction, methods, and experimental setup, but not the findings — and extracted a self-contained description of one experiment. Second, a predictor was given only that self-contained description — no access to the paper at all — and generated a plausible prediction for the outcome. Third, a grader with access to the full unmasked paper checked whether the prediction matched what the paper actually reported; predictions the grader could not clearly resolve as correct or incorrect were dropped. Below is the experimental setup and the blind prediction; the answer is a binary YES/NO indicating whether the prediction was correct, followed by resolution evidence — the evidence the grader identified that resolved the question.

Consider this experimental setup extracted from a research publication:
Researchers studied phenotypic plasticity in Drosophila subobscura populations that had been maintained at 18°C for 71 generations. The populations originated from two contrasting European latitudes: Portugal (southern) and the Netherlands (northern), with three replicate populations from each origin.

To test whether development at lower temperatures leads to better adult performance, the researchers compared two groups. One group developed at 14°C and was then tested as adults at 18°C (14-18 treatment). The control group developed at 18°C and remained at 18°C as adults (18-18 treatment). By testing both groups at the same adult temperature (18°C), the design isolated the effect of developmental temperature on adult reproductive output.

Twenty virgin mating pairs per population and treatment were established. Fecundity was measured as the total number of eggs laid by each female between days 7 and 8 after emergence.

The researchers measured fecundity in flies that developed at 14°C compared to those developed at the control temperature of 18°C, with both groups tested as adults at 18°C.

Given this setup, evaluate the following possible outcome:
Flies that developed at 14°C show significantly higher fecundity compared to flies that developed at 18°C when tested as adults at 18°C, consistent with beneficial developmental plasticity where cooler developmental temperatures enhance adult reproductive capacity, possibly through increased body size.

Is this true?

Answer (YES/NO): NO